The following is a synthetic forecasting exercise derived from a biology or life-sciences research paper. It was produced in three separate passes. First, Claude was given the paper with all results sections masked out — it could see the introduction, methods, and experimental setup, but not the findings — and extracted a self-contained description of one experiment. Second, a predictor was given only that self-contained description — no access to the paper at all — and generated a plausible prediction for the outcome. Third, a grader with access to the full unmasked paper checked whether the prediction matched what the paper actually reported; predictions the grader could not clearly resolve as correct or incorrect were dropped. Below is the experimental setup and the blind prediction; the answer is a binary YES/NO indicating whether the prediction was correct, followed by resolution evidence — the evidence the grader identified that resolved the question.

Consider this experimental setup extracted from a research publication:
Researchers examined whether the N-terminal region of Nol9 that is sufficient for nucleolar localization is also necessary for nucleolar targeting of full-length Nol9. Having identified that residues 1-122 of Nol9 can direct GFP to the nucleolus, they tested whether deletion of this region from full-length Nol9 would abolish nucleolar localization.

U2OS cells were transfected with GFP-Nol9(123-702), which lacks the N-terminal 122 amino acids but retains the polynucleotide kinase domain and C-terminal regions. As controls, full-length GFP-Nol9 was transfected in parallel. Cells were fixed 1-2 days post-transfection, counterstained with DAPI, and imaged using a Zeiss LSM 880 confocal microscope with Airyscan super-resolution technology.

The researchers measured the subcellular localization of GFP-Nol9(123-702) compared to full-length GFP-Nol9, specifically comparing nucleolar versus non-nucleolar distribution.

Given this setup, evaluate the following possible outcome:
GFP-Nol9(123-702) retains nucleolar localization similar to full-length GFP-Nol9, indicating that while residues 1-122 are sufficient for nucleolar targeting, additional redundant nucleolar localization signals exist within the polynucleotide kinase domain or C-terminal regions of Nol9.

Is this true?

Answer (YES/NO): NO